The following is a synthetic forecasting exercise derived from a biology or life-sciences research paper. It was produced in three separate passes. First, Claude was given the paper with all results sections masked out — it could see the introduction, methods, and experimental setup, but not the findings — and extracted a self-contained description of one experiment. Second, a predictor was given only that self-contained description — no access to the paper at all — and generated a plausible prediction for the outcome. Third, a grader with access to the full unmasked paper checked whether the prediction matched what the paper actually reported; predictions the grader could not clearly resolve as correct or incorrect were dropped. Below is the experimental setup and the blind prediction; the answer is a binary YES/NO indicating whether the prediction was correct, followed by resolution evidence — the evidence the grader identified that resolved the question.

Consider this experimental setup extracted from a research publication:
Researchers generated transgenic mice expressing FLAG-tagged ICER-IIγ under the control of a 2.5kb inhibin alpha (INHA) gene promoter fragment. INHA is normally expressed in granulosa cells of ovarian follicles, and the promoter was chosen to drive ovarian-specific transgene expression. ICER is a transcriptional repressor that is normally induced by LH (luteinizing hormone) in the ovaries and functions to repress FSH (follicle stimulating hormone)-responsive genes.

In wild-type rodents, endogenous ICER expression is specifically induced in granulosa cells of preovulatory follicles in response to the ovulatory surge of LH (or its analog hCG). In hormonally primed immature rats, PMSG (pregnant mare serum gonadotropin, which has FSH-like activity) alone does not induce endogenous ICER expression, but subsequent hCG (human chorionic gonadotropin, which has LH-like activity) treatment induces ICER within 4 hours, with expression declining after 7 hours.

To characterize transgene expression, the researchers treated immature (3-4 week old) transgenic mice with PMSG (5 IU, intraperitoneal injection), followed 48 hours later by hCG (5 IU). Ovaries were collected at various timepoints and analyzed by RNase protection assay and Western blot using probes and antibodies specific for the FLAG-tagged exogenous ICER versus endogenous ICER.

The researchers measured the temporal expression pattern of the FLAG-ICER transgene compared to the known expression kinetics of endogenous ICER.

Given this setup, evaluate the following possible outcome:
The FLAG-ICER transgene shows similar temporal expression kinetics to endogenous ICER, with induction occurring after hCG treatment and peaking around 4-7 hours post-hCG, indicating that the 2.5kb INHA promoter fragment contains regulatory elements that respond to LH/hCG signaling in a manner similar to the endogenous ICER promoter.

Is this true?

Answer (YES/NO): NO